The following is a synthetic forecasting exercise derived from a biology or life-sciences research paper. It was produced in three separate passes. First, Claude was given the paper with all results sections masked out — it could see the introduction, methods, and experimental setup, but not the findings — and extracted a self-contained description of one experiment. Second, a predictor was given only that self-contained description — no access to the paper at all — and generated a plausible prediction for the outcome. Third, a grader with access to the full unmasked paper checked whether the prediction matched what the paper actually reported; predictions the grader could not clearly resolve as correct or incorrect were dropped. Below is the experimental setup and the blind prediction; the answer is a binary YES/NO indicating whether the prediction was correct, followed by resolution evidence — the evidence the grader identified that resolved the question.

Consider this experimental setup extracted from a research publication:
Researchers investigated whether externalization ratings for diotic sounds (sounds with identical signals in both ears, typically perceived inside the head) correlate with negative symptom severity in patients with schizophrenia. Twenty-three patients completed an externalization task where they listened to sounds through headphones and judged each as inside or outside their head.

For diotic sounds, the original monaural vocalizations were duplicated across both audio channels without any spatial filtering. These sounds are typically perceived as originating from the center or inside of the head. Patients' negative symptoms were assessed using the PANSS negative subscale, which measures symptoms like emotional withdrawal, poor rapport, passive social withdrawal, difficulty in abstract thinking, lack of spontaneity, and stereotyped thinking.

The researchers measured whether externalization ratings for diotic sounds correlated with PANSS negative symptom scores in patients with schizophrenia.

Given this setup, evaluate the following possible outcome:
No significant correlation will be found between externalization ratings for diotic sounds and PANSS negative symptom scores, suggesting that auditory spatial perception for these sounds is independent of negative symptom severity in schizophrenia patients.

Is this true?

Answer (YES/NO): YES